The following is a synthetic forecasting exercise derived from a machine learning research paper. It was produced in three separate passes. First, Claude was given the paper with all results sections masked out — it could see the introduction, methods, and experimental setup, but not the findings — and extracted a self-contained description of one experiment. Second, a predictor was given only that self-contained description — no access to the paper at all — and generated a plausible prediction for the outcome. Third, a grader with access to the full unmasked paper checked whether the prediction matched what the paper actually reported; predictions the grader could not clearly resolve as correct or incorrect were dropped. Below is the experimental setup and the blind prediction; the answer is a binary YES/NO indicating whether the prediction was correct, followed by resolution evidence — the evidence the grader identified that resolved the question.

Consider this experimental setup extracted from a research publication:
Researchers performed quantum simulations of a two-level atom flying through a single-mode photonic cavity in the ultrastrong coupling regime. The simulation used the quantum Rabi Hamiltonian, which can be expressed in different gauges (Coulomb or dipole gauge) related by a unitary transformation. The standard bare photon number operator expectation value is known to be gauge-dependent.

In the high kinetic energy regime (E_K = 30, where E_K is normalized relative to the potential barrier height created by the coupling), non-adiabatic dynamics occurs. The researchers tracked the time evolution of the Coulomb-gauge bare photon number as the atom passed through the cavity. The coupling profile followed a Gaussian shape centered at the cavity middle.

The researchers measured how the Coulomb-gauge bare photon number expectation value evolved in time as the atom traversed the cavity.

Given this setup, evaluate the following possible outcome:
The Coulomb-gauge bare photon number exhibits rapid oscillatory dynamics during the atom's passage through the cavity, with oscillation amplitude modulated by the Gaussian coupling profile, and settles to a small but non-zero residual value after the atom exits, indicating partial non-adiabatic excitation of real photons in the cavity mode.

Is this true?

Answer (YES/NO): NO